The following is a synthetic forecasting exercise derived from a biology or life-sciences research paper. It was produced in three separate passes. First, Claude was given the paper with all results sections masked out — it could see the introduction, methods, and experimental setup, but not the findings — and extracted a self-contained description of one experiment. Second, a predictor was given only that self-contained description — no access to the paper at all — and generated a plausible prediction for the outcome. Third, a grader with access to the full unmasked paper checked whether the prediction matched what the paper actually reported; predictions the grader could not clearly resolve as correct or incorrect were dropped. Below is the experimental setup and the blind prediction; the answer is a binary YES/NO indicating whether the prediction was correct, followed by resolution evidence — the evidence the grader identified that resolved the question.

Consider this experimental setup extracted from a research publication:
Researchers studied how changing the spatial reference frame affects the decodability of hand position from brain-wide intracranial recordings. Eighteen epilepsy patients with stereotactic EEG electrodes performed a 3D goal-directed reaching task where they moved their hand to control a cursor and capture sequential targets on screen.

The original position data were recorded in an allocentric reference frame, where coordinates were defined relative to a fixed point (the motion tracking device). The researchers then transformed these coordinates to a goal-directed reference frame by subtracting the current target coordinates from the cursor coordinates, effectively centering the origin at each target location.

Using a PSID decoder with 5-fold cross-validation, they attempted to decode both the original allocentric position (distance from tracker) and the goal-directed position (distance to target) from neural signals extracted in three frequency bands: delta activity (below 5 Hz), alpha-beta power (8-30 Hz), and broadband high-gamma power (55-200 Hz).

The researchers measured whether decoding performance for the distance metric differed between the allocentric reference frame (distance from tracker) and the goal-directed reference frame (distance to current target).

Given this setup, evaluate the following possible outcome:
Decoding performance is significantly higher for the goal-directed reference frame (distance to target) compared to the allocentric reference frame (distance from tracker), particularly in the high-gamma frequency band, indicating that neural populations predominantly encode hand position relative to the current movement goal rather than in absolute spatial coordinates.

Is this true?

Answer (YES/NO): NO